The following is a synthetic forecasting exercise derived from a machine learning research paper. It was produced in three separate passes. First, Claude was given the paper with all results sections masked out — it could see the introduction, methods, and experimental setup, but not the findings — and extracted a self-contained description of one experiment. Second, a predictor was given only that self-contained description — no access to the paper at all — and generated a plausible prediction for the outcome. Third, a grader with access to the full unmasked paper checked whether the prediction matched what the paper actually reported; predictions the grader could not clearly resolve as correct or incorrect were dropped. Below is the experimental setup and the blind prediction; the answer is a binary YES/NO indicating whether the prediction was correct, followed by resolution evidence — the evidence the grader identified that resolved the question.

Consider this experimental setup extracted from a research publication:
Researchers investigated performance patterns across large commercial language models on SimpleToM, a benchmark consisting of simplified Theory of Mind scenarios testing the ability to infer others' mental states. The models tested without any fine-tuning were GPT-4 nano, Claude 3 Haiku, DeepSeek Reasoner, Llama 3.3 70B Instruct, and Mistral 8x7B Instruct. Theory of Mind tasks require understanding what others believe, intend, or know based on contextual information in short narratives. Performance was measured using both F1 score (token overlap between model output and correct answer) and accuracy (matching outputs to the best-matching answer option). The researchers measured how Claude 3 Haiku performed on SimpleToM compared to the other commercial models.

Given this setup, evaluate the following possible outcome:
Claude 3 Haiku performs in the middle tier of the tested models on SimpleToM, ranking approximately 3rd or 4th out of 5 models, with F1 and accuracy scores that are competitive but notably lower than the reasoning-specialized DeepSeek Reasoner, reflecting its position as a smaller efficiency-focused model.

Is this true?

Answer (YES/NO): NO